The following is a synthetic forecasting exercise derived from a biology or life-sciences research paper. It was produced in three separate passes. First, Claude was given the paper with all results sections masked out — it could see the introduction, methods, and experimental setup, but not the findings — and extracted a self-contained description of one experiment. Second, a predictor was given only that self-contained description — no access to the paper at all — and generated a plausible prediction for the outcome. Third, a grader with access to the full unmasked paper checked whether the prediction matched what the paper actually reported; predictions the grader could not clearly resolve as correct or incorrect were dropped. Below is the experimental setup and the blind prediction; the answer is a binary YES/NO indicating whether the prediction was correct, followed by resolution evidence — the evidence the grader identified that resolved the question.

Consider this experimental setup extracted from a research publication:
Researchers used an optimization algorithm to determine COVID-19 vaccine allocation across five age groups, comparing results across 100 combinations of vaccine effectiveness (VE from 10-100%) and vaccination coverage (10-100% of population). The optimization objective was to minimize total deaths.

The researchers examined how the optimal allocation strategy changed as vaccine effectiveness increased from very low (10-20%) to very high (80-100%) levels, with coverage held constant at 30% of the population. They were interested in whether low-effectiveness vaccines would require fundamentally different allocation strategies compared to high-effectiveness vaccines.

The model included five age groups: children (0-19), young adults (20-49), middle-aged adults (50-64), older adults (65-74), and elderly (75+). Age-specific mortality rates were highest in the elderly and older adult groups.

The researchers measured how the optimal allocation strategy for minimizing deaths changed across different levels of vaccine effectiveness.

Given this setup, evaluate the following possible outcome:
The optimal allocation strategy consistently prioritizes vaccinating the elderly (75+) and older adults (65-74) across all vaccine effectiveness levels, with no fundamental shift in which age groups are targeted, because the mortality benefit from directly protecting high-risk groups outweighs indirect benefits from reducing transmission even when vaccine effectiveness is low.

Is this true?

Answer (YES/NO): YES